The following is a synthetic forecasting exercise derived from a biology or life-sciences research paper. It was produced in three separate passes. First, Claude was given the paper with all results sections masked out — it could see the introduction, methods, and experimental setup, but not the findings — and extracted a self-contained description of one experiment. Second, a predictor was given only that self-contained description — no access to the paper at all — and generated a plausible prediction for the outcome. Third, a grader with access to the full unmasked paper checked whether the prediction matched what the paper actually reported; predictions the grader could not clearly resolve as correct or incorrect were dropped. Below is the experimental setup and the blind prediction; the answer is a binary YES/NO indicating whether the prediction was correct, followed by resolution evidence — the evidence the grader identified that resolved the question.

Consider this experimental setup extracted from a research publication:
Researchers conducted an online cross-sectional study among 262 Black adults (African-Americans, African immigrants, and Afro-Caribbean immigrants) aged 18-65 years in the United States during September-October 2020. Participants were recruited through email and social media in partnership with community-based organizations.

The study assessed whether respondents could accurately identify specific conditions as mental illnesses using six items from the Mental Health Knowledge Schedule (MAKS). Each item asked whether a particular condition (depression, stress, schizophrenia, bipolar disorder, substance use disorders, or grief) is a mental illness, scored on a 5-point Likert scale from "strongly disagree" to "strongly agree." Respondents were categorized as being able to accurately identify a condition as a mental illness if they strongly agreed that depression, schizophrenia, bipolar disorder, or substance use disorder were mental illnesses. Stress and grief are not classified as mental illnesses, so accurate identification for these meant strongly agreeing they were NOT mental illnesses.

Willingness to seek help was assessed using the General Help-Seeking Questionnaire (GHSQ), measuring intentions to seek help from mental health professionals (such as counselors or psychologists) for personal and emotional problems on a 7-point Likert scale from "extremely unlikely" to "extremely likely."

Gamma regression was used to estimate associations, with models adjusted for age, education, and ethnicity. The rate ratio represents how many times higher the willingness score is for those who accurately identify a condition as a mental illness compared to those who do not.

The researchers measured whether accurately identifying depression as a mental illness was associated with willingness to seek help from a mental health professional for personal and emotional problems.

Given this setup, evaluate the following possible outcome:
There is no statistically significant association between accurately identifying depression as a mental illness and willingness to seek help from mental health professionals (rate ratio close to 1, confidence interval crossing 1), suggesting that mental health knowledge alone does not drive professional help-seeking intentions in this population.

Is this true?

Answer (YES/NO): NO